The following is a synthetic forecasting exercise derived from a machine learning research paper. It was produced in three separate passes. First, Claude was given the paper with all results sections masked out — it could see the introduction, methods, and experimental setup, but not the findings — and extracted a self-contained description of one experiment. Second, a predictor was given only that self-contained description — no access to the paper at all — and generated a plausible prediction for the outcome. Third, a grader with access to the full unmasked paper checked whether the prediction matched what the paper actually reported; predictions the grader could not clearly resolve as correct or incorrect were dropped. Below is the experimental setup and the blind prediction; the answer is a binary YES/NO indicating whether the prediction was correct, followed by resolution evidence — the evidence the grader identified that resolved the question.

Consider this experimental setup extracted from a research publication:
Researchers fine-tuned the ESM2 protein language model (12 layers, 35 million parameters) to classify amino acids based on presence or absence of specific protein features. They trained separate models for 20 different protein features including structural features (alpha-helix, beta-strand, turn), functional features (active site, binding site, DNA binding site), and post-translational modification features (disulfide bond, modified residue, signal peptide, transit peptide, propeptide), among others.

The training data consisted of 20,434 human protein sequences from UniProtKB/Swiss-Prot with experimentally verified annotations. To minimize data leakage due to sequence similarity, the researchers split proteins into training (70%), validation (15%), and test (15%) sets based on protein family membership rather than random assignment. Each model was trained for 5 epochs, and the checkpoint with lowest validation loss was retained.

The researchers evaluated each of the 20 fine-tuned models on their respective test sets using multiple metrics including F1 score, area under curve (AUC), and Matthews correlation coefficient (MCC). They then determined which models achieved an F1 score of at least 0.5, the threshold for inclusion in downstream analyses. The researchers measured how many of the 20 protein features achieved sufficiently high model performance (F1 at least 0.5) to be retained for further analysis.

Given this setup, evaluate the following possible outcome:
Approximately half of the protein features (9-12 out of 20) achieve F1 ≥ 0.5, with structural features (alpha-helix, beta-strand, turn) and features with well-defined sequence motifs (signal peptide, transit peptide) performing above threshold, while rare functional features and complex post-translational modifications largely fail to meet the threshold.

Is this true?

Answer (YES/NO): NO